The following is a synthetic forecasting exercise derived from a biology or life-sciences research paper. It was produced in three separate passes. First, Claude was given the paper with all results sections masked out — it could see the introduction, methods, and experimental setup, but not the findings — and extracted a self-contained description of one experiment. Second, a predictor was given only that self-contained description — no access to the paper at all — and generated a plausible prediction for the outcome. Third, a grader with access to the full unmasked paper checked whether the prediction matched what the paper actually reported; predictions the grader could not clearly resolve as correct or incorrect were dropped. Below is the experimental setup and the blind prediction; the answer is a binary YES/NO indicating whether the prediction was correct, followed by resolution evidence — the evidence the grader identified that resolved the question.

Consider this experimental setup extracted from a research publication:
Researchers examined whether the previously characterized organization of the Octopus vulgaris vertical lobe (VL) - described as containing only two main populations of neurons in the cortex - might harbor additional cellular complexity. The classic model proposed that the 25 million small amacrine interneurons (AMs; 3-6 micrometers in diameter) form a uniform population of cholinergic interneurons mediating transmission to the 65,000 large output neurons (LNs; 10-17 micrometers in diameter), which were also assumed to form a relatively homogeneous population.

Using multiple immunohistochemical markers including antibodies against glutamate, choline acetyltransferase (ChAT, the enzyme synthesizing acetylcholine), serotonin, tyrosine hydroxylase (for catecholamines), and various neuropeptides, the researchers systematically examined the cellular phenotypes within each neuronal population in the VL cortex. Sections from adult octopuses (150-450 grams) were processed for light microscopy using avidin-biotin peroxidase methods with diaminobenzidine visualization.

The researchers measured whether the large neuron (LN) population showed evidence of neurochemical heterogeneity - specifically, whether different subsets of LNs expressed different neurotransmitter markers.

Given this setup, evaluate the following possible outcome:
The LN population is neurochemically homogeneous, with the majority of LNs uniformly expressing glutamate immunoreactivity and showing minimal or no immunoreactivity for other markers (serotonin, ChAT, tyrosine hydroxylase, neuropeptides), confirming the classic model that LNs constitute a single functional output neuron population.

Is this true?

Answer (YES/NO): NO